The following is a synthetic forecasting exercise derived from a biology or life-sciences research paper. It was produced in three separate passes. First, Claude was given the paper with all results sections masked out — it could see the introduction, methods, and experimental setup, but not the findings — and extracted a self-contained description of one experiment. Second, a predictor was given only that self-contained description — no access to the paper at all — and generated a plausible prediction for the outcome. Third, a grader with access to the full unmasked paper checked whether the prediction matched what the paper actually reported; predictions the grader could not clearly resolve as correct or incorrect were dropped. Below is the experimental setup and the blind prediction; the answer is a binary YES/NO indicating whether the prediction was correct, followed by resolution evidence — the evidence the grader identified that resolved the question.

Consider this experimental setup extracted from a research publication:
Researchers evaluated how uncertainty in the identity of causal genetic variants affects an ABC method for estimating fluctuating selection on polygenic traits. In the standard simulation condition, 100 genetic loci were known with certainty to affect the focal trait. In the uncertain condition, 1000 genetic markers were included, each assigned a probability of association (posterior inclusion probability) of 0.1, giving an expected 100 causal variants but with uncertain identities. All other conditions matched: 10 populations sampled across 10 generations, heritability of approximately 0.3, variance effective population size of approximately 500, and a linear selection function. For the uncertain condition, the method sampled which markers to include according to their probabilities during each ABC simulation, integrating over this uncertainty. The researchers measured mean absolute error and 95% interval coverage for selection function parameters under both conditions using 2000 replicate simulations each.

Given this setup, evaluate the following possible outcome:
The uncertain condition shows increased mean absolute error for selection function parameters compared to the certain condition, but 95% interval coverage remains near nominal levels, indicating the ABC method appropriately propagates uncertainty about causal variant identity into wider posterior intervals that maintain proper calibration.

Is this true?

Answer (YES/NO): YES